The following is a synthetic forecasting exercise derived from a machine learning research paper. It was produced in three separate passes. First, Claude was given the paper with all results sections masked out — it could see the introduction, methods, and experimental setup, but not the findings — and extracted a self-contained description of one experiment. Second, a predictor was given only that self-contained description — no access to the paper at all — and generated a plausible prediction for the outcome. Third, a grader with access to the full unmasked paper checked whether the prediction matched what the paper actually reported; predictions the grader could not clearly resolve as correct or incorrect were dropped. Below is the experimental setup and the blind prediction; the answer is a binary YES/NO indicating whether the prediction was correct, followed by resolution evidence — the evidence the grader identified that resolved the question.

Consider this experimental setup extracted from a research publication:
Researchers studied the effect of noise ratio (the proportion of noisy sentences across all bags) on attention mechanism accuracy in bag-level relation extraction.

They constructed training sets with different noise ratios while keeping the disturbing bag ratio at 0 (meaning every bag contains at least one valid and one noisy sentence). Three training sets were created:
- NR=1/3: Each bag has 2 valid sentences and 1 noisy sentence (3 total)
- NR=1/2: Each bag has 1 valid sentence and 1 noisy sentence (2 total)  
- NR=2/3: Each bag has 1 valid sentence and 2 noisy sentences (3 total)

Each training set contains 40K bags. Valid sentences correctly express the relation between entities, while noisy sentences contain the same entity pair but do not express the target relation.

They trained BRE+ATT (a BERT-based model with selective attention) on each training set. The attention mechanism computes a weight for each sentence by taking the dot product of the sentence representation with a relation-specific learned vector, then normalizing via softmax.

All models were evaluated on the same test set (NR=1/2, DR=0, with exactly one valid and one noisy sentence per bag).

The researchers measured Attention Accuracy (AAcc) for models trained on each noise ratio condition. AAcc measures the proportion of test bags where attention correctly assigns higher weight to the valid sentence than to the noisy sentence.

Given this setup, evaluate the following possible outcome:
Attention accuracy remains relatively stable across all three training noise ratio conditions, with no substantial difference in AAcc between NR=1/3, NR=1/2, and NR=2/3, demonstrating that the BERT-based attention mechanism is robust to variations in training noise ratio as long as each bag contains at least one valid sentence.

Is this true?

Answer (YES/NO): NO